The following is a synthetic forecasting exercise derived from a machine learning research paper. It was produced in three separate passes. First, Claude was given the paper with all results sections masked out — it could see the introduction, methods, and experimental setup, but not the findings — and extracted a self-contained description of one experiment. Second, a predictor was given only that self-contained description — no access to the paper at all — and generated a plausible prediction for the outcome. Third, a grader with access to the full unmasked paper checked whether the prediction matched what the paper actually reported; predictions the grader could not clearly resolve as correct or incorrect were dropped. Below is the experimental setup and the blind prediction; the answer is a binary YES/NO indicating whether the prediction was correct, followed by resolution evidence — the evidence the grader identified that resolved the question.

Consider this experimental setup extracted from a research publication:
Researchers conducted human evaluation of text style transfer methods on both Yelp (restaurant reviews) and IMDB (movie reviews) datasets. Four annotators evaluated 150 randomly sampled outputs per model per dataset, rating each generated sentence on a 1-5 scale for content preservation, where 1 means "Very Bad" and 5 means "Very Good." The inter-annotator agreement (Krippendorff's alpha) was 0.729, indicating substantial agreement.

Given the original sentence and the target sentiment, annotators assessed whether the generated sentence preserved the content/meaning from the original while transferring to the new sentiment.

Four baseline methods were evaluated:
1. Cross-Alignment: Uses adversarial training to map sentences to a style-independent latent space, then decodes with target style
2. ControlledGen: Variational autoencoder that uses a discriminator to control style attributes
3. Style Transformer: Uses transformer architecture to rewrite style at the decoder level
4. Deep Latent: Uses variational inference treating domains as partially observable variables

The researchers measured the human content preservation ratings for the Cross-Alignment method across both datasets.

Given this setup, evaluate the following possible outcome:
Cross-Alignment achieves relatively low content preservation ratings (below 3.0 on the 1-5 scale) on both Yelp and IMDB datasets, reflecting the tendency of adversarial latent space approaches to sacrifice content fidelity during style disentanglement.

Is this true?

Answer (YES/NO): YES